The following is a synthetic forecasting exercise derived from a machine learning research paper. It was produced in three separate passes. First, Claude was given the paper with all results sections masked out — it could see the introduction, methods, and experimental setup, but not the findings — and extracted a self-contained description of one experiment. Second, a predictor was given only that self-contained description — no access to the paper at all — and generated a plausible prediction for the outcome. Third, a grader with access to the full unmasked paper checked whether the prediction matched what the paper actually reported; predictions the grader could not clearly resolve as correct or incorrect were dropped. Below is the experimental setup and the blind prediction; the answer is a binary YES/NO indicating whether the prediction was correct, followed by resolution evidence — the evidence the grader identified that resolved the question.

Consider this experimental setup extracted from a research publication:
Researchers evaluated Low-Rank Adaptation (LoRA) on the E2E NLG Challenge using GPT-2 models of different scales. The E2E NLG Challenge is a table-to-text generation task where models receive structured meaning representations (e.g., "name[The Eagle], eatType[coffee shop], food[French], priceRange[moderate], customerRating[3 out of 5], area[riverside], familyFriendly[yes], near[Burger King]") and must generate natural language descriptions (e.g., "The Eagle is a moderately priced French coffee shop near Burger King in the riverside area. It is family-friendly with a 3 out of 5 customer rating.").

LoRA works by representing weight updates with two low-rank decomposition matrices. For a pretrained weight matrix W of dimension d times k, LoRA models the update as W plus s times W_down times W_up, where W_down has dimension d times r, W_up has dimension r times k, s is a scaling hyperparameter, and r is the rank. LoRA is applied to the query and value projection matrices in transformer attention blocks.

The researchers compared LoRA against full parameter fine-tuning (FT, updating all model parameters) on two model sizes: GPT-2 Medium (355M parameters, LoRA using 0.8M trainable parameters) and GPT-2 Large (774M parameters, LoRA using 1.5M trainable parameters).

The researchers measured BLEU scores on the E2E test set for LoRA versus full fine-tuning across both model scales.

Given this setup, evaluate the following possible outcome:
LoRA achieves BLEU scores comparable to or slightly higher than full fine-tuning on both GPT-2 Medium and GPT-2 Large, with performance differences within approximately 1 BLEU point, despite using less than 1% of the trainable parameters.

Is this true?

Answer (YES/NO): NO